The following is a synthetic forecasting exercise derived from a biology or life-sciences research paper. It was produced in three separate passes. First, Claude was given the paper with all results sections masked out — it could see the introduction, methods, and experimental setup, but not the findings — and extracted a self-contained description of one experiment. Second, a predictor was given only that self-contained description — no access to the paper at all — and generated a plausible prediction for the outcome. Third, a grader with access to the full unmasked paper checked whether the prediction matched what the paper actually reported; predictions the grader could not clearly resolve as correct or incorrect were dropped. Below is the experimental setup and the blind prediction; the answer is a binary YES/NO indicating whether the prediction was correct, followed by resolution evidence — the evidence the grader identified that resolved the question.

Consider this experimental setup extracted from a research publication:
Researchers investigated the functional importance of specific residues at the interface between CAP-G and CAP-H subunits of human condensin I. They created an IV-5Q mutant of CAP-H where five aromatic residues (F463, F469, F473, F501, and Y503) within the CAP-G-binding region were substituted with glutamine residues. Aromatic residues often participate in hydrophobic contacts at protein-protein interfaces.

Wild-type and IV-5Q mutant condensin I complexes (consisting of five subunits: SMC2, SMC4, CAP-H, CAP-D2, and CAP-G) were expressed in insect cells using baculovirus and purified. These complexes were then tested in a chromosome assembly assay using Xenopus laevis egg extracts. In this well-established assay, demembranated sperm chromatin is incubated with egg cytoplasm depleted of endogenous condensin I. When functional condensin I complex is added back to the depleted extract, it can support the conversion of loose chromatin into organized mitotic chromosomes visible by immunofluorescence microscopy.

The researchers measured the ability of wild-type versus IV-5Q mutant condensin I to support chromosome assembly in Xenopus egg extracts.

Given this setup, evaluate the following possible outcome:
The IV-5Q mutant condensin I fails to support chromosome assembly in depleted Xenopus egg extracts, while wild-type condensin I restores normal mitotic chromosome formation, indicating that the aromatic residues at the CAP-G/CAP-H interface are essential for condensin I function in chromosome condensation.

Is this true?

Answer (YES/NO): NO